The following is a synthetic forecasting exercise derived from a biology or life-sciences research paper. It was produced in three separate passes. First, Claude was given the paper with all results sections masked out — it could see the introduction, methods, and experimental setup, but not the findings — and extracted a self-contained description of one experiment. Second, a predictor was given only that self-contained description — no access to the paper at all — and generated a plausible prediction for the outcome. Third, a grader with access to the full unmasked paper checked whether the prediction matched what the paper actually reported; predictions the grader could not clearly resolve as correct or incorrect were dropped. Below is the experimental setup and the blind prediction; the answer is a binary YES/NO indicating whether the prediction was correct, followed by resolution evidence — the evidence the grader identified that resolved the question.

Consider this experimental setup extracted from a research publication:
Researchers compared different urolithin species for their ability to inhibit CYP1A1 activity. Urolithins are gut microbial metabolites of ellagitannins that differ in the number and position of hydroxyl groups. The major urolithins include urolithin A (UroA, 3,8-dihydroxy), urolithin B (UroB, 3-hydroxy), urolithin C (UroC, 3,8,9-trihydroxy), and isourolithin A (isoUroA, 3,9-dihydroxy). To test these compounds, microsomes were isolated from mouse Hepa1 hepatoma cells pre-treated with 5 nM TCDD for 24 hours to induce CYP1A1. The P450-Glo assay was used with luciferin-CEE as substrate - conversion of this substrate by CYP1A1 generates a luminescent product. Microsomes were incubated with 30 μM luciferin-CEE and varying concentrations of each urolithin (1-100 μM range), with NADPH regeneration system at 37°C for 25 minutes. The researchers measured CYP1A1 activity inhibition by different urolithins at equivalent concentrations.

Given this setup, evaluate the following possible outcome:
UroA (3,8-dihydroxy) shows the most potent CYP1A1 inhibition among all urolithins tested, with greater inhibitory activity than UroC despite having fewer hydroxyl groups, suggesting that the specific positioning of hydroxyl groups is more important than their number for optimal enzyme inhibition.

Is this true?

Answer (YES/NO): NO